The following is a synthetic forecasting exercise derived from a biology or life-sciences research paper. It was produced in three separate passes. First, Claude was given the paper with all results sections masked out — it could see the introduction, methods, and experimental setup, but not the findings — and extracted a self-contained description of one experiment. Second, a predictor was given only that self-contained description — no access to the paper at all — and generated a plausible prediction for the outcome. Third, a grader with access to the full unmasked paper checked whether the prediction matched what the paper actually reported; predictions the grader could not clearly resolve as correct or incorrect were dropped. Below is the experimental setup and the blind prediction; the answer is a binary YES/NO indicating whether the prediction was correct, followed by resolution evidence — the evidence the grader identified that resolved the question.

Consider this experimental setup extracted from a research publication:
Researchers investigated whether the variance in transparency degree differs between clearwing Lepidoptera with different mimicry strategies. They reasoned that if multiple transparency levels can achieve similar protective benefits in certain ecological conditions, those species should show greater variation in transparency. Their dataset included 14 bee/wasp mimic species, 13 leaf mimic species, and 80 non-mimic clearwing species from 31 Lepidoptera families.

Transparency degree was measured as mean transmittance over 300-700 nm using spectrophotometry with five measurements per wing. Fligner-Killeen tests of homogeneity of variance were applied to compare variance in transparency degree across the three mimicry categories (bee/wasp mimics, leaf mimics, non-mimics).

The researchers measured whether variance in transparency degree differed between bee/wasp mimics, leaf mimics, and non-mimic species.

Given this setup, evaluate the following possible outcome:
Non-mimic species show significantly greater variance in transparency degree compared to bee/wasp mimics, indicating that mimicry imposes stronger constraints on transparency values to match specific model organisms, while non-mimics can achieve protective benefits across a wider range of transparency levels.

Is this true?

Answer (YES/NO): YES